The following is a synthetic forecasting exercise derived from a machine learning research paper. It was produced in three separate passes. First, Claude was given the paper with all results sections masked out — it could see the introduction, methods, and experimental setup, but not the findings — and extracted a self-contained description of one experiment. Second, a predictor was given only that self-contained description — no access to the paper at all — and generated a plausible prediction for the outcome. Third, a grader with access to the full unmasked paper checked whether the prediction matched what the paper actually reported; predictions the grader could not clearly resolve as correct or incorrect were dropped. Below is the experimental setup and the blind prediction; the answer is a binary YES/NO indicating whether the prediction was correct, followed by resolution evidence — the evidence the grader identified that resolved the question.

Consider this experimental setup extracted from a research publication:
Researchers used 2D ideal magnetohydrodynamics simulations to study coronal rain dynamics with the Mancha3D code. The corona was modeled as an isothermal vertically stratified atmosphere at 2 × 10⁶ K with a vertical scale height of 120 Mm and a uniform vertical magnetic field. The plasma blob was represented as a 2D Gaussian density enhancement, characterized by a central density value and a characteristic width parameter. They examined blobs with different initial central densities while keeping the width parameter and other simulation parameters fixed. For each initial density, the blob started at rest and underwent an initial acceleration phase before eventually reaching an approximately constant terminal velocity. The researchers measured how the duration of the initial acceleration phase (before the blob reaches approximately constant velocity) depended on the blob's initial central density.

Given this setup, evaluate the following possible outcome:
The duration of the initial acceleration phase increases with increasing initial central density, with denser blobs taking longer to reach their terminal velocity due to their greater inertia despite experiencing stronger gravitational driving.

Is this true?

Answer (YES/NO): YES